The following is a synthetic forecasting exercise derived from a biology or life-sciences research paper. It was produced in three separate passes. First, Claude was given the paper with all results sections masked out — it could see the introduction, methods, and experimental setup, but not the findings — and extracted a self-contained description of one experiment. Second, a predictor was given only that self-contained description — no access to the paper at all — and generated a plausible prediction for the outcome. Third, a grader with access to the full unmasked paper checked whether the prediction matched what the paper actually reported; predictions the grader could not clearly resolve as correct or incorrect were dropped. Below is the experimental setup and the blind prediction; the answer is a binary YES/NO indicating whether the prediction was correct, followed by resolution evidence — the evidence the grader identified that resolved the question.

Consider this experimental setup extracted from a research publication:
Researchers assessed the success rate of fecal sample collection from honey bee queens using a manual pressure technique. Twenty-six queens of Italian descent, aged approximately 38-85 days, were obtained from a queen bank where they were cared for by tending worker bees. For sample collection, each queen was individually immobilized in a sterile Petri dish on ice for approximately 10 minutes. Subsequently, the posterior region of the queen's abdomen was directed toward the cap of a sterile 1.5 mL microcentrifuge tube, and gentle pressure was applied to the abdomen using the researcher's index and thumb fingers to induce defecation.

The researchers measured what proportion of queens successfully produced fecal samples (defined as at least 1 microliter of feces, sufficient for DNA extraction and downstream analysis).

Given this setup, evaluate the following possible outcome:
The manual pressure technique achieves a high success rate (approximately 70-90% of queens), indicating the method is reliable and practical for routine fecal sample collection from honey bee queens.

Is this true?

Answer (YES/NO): YES